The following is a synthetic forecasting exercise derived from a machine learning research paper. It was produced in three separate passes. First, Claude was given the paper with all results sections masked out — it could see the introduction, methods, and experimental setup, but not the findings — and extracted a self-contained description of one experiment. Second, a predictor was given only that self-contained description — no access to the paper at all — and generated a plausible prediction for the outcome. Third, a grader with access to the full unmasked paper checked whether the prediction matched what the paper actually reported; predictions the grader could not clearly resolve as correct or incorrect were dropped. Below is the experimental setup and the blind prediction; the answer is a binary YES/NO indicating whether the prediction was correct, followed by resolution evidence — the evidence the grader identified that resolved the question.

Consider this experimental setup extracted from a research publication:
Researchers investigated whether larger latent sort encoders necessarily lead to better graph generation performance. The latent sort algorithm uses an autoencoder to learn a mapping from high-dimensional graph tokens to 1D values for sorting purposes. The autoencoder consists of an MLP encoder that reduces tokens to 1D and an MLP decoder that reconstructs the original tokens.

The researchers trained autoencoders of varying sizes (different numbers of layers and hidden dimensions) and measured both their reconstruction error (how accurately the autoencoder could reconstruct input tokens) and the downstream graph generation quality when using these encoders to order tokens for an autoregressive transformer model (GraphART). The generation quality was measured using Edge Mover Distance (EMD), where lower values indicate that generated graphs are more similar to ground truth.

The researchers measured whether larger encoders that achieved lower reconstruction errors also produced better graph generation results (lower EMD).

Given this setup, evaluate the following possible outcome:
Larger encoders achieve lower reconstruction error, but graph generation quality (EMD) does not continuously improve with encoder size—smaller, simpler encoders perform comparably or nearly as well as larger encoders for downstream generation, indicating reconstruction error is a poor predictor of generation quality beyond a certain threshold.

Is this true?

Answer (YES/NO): YES